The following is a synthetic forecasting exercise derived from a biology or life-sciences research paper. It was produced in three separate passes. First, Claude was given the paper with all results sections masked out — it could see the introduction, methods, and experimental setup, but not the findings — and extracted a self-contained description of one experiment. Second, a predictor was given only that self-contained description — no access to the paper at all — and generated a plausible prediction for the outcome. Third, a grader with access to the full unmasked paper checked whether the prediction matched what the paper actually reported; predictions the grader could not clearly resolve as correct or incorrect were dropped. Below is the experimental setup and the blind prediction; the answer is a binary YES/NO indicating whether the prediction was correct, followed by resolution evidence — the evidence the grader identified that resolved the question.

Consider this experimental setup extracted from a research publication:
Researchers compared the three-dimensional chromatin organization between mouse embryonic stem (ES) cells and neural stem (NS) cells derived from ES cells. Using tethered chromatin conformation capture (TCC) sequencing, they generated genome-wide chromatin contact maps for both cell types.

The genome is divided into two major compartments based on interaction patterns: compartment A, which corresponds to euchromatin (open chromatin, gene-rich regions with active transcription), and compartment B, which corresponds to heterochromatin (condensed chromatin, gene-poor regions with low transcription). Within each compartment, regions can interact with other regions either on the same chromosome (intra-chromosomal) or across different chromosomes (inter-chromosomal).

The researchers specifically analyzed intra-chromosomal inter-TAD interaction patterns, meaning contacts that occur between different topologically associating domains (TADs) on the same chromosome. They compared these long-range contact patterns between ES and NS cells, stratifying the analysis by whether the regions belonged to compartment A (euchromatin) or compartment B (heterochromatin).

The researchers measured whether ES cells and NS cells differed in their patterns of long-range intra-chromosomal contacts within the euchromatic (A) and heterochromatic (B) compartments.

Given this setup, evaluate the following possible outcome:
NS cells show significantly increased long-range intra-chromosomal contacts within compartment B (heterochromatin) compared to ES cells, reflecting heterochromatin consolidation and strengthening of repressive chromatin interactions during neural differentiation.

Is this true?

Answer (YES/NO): YES